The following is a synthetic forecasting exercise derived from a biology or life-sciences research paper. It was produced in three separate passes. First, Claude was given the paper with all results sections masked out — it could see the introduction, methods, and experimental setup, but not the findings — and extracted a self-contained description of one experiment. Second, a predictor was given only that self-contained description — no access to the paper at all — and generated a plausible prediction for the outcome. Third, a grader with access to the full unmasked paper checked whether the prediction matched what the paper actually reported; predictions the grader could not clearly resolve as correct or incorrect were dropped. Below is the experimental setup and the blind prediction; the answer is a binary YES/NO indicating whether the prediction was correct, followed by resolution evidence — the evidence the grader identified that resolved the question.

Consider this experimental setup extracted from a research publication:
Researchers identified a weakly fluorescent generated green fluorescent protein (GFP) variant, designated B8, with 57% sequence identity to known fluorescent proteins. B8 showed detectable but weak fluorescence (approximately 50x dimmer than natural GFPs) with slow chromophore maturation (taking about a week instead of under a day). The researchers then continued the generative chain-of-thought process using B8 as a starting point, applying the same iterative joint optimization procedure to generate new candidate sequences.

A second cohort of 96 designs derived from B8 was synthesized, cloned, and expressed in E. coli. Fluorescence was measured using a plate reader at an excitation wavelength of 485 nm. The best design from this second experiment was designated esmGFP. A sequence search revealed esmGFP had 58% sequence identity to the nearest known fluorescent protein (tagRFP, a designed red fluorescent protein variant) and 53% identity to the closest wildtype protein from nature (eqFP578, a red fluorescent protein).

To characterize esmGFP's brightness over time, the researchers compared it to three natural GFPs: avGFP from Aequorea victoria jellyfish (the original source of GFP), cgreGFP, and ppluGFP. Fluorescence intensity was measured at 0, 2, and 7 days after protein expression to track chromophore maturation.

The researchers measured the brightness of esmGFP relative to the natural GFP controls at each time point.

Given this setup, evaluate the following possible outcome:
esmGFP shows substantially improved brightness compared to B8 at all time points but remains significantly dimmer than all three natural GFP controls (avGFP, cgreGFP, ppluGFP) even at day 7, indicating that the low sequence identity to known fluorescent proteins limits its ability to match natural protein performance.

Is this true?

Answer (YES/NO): NO